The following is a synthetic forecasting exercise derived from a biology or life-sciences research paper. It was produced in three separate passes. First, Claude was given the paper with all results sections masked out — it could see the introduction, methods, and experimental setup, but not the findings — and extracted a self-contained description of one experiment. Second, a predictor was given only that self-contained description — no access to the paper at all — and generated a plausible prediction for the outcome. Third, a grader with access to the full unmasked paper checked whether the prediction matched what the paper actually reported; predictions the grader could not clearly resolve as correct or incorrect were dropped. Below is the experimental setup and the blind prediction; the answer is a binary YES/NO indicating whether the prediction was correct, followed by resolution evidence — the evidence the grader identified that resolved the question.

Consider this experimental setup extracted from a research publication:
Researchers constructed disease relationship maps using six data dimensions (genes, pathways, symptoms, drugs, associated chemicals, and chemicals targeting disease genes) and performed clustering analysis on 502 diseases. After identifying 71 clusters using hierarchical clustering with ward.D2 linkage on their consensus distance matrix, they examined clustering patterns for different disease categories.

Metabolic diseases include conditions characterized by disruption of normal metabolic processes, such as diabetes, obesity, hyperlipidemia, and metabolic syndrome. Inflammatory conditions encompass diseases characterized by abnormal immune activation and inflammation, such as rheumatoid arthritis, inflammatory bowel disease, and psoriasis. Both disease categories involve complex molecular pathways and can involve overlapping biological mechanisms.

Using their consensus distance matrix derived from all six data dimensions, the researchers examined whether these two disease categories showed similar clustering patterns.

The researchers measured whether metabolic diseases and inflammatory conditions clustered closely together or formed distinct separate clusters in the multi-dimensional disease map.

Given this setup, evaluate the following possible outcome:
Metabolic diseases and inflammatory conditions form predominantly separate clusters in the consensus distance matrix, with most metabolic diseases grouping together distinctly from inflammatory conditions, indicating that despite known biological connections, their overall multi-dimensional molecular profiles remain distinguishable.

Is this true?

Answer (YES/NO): NO